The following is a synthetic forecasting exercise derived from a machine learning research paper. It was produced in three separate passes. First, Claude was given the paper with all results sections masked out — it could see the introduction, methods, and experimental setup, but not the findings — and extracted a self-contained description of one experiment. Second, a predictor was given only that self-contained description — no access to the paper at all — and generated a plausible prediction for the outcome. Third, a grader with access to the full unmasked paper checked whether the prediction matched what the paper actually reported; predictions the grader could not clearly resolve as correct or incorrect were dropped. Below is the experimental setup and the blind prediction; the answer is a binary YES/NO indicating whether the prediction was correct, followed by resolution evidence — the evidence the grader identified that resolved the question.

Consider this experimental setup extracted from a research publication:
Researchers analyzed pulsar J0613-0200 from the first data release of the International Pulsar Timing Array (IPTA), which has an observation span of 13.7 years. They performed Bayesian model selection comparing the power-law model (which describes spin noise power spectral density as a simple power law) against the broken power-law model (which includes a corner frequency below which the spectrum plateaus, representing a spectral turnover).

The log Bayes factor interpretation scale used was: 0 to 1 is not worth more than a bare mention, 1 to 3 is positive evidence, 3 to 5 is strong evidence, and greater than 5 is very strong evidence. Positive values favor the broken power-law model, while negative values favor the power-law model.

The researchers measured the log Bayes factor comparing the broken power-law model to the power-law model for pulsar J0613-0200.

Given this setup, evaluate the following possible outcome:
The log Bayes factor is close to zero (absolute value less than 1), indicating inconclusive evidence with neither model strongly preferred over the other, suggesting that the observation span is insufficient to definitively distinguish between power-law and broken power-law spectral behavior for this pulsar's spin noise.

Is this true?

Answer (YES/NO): YES